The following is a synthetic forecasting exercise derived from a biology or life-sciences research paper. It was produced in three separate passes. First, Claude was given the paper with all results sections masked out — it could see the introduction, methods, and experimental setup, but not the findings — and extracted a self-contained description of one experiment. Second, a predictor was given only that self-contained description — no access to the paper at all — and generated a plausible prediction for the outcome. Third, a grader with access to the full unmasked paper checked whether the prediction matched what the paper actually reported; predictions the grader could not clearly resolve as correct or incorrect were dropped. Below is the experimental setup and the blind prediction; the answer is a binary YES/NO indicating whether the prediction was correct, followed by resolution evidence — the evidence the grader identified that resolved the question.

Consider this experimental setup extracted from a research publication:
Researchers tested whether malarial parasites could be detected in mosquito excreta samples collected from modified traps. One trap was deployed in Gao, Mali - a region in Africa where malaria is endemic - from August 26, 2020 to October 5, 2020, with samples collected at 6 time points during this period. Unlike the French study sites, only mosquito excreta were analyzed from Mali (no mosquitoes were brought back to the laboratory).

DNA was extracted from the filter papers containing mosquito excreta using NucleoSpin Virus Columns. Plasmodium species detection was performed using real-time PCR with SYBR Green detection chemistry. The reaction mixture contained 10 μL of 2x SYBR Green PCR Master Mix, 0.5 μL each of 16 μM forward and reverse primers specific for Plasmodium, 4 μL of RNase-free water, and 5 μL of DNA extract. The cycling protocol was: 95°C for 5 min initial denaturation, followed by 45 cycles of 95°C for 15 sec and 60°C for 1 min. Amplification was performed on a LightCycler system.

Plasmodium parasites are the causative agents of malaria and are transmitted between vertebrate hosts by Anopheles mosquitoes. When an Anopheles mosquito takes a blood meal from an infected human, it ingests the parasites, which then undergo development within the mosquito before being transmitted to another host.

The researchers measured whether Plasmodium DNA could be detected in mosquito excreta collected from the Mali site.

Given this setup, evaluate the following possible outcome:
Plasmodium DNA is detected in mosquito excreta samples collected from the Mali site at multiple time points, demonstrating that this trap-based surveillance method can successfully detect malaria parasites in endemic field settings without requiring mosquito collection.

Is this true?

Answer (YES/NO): NO